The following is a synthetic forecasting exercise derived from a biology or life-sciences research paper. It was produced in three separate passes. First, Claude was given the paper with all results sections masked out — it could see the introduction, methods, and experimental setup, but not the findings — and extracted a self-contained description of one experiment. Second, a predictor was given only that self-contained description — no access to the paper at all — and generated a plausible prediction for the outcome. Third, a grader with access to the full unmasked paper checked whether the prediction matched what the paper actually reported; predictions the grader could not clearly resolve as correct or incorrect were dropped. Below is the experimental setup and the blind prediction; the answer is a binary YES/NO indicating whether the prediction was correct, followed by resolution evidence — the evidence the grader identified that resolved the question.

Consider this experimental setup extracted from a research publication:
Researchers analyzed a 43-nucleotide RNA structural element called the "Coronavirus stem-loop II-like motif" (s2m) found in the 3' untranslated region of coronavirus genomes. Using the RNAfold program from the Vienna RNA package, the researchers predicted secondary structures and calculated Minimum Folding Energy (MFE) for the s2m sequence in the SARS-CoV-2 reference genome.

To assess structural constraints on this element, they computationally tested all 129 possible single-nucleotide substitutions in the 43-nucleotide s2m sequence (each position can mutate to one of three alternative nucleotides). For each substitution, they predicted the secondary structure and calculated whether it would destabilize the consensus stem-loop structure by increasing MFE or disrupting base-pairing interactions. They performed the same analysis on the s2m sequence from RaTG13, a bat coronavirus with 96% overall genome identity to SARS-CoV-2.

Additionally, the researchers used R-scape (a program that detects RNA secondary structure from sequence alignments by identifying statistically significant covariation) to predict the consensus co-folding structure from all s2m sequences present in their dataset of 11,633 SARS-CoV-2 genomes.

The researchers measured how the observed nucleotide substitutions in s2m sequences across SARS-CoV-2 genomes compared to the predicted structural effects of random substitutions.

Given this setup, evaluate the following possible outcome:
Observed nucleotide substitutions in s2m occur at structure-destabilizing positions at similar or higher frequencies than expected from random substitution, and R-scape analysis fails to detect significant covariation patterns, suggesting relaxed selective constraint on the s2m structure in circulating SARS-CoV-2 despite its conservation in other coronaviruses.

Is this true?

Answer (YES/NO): YES